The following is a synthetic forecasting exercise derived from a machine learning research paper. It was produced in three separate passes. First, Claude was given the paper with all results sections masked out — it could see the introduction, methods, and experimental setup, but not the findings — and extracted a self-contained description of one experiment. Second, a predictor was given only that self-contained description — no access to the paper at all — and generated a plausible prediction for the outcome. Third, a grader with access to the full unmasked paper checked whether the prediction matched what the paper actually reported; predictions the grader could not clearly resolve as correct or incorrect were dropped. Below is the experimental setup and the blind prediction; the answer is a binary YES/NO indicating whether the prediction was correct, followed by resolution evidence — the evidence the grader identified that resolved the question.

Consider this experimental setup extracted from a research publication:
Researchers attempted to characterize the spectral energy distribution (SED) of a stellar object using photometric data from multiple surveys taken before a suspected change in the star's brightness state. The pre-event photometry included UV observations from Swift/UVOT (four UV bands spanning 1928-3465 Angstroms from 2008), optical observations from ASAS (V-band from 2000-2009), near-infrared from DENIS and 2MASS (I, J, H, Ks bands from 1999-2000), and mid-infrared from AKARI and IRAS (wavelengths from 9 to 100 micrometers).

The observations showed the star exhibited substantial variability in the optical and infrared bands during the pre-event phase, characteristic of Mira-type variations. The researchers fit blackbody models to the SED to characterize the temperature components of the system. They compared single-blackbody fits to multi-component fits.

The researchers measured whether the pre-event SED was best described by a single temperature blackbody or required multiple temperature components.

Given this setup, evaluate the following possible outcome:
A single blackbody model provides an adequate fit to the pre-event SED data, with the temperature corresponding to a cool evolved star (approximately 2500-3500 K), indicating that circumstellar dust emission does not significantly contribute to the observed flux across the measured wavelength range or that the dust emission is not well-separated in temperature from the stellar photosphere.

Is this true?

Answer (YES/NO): NO